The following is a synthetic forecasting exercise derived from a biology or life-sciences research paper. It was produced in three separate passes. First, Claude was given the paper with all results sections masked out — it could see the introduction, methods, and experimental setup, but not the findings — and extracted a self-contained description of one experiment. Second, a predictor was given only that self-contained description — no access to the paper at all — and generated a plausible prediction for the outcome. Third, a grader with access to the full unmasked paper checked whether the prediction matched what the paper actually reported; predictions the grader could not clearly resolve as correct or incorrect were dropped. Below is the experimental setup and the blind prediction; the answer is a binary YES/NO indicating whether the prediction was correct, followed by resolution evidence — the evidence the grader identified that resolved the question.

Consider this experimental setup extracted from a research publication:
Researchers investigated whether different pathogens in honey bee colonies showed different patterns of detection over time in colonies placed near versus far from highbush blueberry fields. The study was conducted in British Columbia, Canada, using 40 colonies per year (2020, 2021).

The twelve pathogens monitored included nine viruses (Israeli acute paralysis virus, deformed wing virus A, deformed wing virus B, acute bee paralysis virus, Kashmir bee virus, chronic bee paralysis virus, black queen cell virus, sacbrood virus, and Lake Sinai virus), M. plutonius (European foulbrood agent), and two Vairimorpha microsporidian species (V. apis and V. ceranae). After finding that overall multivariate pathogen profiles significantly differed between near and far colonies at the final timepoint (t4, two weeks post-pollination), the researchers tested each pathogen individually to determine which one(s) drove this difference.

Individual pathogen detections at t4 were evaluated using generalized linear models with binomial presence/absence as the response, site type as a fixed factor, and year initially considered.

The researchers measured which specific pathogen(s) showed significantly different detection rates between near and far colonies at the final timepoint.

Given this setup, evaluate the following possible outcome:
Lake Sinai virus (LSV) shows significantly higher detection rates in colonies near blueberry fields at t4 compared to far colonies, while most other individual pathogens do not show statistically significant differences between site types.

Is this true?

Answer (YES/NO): NO